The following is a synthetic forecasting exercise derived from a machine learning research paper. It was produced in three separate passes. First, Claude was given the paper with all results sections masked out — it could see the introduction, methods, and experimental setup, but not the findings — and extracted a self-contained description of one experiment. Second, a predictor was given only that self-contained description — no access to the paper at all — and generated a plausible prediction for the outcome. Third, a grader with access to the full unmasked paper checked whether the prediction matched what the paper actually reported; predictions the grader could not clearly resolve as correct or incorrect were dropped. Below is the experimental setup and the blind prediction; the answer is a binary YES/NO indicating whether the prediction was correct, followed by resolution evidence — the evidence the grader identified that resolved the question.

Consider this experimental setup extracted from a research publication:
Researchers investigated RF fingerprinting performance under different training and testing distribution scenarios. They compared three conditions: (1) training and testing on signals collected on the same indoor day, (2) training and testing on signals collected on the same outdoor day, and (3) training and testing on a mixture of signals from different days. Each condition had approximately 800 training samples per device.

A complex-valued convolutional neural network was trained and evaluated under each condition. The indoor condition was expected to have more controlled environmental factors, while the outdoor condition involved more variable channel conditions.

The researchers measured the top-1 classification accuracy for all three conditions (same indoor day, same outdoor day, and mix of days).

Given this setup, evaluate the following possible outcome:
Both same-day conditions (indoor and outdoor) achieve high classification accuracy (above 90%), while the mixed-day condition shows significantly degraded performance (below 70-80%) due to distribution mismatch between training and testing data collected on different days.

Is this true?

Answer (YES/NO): NO